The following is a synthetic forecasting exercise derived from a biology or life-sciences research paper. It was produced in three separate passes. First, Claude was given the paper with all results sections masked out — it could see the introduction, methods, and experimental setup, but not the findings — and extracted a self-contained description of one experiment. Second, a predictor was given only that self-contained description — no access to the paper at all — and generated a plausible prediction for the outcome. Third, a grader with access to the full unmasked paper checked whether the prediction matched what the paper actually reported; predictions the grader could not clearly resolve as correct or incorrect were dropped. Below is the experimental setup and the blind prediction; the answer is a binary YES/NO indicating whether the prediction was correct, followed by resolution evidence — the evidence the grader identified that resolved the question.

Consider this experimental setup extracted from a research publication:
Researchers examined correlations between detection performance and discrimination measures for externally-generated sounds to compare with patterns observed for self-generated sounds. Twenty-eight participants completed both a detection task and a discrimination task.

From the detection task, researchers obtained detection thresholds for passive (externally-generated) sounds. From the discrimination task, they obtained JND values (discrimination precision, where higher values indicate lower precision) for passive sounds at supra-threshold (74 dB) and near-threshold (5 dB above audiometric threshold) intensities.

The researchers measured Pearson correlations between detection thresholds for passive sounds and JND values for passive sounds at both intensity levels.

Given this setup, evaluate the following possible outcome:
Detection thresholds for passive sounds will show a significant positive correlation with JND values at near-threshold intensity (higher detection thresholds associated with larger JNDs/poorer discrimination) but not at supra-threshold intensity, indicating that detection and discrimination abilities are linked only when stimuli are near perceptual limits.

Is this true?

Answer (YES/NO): NO